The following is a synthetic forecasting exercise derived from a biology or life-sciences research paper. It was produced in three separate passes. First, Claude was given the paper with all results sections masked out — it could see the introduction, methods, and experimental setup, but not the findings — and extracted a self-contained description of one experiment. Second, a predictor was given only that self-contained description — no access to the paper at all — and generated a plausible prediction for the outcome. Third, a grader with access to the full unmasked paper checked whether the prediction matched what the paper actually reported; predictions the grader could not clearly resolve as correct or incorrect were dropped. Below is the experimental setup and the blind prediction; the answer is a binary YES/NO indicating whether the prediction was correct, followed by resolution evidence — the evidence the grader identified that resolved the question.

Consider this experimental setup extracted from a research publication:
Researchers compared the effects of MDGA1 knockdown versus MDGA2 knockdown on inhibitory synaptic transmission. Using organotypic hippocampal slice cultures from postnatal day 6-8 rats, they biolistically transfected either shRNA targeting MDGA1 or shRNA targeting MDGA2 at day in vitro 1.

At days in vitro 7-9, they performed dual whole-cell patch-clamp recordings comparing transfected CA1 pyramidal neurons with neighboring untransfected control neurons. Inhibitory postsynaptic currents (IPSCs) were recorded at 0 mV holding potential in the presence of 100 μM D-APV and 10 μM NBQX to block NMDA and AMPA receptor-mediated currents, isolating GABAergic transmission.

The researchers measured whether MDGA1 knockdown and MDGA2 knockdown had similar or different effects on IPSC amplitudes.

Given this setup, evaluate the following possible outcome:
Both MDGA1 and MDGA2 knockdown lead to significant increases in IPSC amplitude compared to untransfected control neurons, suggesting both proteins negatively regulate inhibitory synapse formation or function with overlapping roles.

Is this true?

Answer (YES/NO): NO